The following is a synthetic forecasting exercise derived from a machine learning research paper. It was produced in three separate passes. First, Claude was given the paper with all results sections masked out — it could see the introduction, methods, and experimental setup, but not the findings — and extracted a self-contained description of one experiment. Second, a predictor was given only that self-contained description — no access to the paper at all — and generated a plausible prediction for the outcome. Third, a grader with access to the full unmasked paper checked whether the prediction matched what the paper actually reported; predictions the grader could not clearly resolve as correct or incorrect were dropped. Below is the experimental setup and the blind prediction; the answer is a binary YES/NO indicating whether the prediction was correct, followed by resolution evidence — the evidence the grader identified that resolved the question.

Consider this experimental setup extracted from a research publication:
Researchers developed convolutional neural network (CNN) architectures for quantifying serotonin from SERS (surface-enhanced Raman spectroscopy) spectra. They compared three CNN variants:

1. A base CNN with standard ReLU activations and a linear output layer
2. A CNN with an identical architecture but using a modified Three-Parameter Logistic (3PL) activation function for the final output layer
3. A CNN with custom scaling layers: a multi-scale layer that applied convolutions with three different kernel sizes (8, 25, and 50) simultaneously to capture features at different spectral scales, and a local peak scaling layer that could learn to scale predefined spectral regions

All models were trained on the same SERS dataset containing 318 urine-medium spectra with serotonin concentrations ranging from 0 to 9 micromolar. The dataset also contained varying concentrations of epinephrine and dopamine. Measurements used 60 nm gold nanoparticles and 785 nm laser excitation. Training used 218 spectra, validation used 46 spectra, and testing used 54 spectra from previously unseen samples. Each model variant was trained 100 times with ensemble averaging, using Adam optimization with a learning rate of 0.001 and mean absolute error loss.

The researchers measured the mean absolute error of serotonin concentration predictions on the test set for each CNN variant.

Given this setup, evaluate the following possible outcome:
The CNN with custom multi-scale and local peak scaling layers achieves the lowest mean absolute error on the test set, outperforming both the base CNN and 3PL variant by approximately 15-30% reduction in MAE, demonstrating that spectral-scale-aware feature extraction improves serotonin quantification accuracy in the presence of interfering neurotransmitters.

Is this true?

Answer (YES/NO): NO